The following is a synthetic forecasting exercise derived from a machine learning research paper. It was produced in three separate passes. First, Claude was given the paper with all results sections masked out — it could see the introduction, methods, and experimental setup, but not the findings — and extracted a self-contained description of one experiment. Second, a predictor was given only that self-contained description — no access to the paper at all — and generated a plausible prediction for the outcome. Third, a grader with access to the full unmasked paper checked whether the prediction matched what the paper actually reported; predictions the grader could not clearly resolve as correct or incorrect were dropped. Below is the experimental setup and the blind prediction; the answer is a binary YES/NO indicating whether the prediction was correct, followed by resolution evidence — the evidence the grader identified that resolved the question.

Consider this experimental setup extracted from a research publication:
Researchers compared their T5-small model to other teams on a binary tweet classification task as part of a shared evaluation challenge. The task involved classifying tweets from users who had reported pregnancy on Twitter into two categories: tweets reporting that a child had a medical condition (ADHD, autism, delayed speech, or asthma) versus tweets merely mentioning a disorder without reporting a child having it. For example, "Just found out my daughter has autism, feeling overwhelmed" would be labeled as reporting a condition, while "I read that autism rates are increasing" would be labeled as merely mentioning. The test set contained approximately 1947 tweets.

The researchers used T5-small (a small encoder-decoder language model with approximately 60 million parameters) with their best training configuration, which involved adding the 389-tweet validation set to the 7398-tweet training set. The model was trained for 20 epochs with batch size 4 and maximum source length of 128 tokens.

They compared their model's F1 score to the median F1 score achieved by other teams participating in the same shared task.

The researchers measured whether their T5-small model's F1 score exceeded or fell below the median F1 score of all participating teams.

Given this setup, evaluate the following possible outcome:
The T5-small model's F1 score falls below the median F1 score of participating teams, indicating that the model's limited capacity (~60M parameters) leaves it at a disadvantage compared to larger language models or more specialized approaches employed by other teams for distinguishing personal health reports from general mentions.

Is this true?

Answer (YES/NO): YES